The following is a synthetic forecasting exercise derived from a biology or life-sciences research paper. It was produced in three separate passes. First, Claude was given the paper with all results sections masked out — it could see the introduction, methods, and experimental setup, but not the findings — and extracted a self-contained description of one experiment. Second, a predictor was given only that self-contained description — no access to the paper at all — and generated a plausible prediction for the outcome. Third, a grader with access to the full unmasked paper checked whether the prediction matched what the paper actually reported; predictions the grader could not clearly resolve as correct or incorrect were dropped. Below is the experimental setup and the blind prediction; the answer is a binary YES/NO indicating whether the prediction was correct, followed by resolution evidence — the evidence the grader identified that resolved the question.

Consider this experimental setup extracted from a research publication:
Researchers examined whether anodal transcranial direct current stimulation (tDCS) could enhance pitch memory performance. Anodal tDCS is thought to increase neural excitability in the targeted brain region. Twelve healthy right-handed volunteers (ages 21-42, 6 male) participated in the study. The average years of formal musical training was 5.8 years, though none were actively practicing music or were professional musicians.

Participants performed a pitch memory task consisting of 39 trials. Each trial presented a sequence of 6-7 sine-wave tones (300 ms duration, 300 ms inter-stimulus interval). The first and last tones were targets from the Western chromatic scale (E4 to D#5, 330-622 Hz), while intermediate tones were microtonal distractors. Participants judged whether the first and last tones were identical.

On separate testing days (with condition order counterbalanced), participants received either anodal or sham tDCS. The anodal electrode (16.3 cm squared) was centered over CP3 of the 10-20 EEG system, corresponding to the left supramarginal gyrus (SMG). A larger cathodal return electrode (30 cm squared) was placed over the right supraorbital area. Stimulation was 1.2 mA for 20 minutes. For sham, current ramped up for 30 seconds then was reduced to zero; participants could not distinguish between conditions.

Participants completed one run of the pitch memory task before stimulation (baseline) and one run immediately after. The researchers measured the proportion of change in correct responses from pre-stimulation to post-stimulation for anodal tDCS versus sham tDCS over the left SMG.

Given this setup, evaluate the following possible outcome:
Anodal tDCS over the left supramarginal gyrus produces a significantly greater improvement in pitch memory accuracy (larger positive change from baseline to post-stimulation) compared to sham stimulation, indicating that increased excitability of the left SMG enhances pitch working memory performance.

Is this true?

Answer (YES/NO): YES